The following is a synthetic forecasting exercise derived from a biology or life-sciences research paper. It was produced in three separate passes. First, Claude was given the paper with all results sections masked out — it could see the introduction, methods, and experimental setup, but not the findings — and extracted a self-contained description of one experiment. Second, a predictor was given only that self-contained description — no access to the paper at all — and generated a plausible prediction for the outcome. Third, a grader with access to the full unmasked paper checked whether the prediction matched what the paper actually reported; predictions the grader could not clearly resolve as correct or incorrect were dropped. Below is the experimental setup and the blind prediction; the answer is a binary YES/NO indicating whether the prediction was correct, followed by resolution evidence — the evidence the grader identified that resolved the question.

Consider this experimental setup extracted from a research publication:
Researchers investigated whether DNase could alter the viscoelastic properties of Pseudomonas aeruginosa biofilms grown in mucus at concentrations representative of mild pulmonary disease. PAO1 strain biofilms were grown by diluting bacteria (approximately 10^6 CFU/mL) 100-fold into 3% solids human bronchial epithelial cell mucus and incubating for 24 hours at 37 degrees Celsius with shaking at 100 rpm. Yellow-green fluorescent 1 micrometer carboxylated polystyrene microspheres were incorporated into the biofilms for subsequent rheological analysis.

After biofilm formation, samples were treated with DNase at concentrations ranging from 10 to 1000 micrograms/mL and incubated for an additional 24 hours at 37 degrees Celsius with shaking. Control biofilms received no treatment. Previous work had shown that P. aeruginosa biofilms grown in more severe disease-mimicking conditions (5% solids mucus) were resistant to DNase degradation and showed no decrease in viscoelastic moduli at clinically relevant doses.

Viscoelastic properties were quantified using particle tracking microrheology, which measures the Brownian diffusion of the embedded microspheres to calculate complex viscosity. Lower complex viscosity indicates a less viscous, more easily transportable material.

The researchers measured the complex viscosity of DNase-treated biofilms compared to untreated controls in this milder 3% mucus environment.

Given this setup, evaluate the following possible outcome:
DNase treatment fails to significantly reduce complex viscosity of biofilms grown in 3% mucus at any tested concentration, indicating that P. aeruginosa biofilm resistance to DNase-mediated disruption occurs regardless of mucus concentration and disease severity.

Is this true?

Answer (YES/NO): YES